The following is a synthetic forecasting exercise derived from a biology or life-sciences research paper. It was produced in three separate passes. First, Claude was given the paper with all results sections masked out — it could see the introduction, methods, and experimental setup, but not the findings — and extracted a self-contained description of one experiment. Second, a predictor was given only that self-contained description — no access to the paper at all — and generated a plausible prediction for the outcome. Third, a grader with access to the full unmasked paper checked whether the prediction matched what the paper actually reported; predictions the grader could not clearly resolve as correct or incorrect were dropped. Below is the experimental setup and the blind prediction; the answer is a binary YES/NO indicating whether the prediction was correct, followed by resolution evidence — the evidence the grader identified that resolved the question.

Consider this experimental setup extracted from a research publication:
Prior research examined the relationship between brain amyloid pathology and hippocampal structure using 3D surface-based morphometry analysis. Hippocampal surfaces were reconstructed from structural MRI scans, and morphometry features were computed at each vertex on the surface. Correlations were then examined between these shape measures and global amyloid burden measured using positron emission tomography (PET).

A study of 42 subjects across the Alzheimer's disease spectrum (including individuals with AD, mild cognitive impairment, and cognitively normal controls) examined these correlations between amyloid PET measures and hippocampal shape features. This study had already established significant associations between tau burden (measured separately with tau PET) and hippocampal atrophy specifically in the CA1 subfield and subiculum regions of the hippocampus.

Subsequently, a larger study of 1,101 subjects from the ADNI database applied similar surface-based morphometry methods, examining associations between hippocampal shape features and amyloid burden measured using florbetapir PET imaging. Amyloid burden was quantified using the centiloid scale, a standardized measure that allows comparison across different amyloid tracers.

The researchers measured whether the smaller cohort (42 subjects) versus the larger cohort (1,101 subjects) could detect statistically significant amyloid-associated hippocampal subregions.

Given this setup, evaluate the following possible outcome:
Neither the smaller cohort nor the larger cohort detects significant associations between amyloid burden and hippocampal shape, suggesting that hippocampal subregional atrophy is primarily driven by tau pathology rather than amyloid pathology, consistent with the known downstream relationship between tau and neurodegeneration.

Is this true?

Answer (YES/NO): NO